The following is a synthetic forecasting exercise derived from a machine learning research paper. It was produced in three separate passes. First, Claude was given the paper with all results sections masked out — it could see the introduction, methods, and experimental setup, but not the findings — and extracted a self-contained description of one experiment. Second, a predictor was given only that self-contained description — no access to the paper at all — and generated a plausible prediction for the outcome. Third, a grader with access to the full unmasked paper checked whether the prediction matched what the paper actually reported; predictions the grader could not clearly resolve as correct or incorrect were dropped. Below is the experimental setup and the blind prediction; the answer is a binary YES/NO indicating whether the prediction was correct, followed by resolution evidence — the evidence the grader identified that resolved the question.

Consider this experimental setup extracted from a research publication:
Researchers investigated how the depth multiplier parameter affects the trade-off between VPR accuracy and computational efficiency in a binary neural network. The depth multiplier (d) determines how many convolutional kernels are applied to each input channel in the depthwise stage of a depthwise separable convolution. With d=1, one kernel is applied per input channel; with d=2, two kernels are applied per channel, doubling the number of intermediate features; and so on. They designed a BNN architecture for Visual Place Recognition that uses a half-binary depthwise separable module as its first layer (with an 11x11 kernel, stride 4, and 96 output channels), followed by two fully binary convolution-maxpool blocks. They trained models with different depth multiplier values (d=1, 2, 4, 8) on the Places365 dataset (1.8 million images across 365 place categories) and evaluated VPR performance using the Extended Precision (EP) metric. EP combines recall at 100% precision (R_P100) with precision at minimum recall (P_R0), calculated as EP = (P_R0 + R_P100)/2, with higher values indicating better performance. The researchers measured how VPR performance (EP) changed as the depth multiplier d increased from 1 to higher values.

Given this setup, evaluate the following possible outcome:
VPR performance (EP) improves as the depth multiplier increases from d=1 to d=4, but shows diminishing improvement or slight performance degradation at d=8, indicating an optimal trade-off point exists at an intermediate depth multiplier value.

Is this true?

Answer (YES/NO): NO